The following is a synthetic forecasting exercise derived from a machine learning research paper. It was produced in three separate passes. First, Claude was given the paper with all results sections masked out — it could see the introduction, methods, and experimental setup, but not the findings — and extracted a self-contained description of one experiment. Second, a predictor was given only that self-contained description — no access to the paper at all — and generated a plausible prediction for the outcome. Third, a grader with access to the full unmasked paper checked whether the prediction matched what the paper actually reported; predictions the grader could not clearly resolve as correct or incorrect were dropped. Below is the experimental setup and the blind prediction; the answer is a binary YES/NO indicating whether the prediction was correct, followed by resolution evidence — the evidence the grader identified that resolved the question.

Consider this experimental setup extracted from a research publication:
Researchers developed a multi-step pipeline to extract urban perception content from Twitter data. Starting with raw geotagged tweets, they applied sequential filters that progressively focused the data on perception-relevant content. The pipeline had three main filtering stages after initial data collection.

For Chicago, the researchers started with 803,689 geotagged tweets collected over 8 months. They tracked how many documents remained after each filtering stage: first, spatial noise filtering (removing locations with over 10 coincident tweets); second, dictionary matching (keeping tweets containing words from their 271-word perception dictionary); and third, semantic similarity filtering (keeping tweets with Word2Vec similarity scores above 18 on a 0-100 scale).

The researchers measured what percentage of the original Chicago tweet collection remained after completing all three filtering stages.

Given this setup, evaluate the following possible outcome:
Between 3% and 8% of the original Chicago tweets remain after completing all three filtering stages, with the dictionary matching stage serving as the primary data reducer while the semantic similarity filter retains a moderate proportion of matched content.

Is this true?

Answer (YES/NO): NO